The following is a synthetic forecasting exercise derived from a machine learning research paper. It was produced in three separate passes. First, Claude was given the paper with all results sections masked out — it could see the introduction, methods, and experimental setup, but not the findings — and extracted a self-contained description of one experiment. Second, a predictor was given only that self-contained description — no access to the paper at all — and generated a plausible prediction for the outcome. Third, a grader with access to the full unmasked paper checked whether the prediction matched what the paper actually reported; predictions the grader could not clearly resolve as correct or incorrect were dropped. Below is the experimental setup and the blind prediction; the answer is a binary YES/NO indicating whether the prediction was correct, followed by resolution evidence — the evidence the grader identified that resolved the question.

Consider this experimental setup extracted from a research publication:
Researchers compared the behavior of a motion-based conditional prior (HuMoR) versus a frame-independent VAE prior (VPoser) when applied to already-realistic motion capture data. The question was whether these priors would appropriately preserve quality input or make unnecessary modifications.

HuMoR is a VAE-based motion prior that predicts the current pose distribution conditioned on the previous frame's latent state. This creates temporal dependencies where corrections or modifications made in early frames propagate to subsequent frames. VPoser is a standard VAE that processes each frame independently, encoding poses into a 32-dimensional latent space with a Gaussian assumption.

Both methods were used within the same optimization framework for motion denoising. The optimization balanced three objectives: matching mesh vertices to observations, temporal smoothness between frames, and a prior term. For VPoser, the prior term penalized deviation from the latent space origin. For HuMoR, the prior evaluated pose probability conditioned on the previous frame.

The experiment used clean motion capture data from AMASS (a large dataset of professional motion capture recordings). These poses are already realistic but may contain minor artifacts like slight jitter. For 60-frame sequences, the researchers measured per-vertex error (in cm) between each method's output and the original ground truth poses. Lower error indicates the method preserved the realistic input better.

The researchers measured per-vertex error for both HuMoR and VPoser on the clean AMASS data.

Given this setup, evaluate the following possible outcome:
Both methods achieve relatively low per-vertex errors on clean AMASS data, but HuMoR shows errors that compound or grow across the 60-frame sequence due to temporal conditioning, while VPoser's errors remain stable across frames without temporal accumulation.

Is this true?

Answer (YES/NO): NO